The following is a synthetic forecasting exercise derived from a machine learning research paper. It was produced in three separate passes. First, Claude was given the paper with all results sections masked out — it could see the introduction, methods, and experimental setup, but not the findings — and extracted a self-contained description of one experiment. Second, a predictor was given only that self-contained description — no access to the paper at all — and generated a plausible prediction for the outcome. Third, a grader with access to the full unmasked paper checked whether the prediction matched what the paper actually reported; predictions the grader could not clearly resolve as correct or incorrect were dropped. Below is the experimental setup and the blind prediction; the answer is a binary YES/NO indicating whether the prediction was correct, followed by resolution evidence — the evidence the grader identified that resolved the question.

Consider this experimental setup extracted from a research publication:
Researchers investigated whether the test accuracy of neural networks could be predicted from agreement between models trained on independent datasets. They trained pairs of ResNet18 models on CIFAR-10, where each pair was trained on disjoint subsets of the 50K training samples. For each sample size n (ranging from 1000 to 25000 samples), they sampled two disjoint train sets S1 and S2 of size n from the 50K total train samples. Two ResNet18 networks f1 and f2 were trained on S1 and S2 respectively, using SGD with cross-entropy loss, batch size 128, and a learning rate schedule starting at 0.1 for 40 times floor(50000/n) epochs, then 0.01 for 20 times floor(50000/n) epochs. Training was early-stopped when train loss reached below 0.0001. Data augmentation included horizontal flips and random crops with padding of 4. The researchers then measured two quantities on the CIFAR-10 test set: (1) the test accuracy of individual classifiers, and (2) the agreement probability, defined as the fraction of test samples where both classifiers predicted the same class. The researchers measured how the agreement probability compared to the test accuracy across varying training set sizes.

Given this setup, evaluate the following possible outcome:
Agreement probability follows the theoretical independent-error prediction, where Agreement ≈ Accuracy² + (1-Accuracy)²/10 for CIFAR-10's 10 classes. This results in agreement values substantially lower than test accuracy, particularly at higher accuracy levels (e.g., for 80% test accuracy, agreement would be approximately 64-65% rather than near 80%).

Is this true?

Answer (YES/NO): NO